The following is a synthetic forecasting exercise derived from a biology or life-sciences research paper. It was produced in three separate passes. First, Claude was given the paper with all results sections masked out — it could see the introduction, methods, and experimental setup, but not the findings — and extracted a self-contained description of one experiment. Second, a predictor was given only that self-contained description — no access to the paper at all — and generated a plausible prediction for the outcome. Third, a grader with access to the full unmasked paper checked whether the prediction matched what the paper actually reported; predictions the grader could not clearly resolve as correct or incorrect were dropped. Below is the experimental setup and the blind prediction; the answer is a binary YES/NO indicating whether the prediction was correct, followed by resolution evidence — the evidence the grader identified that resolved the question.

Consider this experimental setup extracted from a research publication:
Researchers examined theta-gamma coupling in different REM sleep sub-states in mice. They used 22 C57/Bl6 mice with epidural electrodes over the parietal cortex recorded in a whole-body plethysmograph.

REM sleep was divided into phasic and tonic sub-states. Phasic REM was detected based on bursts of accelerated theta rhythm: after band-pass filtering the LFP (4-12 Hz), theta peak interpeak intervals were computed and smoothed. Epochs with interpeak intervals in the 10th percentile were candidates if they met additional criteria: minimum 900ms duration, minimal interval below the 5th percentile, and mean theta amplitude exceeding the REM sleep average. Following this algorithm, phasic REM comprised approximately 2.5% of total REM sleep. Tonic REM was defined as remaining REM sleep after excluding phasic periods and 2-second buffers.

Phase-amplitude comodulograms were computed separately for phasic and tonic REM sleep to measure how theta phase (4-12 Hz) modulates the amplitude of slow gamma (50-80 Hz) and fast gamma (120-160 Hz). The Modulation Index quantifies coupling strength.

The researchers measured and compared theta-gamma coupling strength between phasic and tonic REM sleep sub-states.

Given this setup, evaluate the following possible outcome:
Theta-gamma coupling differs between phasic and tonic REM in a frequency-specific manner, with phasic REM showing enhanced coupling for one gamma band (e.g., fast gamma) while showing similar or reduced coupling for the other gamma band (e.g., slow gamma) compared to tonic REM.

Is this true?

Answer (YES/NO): NO